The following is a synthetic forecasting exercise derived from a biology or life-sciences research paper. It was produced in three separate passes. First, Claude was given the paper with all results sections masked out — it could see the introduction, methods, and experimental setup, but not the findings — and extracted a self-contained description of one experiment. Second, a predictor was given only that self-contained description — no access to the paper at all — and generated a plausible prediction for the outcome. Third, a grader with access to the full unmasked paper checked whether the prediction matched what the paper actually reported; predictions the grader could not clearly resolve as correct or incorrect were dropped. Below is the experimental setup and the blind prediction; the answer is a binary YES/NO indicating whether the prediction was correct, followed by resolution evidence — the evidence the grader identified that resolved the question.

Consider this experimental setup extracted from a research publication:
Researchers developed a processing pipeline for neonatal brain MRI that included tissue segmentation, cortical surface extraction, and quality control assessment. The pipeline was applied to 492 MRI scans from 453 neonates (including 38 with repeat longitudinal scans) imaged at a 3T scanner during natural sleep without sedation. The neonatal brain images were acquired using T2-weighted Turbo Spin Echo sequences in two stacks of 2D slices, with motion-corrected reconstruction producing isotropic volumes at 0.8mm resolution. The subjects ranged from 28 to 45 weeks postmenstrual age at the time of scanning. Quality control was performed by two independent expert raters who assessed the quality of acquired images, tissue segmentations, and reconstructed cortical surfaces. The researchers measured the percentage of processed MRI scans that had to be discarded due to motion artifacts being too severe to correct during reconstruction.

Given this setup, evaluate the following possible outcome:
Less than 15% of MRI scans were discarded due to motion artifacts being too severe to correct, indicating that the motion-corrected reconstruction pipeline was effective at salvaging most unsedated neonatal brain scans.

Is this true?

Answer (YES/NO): YES